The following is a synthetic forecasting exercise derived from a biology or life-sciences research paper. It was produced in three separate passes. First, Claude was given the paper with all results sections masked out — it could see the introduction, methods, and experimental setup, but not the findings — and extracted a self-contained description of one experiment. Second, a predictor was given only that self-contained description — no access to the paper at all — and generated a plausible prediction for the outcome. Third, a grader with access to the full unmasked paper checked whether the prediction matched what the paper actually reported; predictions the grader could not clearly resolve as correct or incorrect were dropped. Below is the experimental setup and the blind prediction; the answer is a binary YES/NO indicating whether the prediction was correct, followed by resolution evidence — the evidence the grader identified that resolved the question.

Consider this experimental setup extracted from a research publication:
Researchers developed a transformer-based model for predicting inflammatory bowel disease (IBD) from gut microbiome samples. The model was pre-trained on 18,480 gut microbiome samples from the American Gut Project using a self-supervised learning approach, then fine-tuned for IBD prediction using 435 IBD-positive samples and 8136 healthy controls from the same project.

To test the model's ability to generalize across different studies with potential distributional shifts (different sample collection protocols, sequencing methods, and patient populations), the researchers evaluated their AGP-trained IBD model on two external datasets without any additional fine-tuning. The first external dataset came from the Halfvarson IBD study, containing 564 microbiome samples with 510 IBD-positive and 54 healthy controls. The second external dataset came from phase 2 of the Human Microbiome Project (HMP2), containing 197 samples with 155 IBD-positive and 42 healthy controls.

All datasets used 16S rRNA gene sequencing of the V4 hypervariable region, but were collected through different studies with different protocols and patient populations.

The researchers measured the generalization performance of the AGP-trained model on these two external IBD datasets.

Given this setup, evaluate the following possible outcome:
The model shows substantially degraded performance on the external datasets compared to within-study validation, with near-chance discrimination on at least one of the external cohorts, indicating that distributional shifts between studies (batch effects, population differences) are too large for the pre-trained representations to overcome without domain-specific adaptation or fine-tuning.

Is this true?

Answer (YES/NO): NO